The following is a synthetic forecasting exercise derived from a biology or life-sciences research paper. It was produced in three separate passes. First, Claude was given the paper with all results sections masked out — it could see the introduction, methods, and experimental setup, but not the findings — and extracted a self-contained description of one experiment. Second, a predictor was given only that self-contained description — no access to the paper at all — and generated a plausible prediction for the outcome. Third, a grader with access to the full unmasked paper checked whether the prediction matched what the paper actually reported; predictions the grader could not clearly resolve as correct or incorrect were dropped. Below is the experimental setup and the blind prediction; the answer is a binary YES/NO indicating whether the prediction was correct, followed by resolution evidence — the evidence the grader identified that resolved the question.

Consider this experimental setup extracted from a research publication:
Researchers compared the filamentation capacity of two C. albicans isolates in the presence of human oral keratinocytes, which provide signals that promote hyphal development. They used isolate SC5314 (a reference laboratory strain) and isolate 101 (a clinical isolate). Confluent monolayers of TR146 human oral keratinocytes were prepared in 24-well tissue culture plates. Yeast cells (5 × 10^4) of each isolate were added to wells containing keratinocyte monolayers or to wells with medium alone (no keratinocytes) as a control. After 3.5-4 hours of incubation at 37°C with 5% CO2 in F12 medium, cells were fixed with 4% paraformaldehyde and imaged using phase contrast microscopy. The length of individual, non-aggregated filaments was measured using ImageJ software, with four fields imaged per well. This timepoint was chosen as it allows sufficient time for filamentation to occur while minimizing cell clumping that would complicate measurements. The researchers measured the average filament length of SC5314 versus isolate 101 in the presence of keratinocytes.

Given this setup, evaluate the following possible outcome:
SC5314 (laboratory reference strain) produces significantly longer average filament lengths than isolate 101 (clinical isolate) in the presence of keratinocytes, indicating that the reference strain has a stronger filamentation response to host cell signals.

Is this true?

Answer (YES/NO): YES